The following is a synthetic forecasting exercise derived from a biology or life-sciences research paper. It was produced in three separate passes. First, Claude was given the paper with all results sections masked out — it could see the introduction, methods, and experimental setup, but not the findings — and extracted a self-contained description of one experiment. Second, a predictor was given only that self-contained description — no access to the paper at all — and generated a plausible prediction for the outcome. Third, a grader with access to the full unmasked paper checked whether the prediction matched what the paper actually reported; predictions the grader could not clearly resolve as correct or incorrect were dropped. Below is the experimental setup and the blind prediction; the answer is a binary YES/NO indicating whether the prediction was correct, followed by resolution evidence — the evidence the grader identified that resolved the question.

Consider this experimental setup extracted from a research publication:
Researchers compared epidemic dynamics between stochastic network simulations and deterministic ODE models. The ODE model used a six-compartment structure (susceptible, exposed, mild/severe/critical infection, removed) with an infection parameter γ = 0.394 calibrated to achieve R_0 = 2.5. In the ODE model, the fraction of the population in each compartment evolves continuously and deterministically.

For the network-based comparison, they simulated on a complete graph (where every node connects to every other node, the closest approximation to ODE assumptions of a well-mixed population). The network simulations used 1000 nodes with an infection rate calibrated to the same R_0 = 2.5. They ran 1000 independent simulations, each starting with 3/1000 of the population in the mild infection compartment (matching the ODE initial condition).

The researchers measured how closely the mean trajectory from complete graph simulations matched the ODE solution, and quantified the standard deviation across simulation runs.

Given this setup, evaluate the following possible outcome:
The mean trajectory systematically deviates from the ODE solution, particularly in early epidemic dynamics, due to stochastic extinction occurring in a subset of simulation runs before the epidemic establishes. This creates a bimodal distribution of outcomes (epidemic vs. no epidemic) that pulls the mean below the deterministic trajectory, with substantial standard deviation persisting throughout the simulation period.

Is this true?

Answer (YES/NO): NO